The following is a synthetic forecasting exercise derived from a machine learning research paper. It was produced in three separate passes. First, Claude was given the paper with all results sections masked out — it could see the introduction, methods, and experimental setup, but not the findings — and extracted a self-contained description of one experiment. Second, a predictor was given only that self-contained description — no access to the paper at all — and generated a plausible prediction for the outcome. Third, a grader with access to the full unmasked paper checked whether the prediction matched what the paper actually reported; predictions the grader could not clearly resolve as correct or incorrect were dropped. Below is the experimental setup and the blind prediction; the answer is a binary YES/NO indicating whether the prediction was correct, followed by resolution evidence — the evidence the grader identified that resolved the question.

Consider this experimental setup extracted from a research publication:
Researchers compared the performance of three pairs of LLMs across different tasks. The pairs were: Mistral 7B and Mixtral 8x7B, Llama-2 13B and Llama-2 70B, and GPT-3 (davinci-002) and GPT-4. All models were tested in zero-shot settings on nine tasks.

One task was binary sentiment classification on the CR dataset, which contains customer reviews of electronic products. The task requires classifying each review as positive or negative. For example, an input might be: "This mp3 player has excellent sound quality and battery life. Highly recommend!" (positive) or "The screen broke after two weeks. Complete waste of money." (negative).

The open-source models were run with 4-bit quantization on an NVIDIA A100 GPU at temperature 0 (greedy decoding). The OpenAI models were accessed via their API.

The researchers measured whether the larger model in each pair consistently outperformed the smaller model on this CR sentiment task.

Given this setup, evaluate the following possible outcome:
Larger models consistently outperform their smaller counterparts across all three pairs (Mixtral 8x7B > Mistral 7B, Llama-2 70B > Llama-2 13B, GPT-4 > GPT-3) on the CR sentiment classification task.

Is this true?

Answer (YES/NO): NO